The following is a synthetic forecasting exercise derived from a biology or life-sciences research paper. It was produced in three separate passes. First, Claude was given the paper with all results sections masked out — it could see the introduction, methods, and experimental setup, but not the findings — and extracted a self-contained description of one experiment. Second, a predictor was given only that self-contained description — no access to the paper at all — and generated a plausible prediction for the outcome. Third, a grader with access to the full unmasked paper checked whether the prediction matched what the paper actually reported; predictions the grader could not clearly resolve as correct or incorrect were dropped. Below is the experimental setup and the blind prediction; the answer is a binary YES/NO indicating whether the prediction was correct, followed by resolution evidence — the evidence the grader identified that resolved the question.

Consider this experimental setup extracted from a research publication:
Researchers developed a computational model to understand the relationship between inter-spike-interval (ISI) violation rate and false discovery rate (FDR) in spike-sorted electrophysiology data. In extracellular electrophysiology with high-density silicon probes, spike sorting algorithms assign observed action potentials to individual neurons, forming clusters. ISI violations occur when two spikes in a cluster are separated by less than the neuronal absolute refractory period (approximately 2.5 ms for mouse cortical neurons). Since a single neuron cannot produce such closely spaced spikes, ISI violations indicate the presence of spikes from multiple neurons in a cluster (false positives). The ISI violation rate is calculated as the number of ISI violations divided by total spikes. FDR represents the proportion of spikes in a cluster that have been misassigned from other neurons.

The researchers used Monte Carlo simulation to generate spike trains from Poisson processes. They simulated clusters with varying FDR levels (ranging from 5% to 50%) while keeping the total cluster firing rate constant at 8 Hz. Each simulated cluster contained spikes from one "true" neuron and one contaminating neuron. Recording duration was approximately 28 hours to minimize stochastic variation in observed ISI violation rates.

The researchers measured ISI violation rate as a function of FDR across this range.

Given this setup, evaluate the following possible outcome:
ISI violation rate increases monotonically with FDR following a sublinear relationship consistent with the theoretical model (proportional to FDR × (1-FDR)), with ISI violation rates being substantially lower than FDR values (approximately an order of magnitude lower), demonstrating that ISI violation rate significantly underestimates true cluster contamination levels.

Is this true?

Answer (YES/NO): YES